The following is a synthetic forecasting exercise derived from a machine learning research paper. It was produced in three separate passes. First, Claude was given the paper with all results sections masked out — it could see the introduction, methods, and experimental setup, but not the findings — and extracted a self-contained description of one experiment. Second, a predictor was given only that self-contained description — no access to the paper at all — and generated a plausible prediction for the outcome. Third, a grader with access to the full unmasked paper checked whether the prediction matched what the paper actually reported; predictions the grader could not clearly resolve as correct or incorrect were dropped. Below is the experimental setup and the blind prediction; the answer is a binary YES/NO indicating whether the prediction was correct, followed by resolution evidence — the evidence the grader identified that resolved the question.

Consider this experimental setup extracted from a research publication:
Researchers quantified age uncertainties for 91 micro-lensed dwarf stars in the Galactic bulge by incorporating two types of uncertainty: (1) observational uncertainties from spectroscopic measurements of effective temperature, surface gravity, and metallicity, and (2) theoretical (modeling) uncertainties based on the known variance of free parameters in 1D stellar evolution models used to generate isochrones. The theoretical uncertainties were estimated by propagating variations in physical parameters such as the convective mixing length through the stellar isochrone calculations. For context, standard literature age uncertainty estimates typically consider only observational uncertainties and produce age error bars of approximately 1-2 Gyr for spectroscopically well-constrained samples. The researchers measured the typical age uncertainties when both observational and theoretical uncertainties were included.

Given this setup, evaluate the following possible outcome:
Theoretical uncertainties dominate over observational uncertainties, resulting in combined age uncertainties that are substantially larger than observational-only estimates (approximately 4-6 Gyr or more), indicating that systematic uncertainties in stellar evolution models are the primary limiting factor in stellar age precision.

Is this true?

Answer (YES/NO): NO